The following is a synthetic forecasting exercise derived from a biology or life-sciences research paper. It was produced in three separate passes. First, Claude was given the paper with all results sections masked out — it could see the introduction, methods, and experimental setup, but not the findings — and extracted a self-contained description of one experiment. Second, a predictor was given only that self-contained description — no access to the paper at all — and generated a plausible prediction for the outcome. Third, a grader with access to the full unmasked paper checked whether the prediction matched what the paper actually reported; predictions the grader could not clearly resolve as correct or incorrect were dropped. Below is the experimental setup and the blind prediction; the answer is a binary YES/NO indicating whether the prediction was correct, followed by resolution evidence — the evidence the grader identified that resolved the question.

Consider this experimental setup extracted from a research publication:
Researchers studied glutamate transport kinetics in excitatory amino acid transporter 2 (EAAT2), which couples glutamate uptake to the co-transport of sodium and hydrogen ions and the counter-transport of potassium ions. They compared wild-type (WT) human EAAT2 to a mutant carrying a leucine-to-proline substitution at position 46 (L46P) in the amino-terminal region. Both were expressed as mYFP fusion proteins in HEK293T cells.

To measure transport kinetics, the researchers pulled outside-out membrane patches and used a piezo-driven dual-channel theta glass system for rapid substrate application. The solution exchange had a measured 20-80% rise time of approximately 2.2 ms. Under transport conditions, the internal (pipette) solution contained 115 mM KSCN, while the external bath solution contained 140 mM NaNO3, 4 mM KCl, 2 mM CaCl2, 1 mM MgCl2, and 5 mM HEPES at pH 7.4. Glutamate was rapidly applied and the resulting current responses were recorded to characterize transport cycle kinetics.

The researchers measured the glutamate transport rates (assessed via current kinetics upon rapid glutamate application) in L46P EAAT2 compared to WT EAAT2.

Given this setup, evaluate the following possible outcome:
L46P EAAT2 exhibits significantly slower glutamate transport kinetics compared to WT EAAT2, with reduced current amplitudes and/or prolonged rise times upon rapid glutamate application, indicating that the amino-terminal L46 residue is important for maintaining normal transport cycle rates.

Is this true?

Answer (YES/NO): NO